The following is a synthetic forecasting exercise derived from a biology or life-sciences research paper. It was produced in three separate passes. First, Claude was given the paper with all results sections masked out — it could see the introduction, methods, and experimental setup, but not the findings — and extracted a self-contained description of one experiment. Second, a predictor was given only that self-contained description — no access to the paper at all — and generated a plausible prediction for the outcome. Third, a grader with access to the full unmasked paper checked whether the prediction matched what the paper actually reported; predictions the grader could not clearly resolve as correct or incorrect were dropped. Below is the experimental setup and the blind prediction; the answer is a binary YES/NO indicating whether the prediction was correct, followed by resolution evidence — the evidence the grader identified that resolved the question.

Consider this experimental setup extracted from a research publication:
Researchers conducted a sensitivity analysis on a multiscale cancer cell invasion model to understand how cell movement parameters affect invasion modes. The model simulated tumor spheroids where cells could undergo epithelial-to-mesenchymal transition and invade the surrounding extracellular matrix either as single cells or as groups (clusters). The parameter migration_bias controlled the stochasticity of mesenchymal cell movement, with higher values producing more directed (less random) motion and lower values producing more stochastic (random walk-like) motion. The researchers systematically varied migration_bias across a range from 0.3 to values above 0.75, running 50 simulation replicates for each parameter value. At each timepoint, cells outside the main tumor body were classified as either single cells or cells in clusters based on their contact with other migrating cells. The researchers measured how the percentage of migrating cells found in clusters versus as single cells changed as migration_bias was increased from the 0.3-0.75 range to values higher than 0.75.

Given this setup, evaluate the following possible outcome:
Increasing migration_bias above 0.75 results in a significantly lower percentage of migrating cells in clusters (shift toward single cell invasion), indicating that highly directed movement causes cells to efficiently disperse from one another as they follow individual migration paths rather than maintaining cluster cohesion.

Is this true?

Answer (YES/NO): YES